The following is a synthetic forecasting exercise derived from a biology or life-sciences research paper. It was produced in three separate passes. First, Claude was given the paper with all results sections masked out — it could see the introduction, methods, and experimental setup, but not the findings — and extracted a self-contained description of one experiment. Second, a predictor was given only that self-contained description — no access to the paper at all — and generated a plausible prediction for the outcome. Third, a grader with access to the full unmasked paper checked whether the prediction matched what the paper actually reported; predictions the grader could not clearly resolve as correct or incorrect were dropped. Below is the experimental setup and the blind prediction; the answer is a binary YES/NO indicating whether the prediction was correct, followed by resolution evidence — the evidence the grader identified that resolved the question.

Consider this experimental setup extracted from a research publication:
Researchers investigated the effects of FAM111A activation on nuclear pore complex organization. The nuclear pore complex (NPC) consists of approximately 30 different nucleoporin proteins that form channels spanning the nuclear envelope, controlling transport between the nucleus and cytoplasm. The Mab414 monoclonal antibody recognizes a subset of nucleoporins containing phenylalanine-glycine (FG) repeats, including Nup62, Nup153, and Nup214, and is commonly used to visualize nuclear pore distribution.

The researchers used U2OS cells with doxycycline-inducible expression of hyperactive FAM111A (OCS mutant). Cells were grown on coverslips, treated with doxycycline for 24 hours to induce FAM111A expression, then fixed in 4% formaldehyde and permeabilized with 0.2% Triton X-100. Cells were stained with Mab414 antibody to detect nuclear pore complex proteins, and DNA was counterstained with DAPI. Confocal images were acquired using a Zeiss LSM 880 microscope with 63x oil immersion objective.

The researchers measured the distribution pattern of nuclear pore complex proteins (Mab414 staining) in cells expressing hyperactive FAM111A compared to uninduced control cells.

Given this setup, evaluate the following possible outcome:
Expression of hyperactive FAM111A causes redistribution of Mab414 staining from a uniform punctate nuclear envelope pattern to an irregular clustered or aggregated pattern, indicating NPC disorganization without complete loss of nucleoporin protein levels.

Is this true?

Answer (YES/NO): YES